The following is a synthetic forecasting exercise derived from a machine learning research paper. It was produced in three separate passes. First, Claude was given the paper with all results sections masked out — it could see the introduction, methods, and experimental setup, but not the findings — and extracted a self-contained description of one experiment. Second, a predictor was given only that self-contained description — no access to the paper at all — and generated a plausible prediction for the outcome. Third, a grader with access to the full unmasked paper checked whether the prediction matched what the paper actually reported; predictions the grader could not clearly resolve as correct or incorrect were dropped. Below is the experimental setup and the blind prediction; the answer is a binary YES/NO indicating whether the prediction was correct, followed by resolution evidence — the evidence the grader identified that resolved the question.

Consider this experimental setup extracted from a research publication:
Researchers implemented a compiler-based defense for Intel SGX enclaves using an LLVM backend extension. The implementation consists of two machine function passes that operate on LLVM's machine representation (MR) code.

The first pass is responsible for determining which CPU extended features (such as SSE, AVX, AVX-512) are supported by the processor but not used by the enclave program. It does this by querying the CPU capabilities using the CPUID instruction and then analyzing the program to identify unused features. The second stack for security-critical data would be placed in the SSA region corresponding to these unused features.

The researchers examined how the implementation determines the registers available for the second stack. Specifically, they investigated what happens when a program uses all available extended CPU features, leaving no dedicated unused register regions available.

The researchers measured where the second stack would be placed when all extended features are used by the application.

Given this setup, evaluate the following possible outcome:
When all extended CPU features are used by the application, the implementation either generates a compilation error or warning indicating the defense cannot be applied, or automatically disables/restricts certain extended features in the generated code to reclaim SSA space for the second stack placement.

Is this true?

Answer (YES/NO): NO